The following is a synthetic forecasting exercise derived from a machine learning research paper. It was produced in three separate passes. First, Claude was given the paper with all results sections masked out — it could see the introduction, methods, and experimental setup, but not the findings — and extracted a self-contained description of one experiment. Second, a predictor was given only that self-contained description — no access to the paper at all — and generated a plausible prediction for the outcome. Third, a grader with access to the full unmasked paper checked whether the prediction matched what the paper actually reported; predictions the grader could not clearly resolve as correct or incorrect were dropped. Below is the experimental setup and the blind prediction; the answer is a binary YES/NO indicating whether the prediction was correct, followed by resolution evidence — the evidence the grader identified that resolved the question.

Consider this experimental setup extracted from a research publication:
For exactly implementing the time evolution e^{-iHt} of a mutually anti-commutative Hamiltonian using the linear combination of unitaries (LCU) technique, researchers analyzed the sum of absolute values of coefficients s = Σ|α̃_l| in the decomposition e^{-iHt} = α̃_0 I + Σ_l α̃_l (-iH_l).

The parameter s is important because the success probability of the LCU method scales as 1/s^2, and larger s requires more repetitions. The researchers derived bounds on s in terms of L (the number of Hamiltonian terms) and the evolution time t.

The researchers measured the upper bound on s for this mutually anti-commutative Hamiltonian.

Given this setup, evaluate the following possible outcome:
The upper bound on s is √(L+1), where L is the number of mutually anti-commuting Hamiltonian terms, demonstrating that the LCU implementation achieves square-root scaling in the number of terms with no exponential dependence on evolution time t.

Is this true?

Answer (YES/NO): NO